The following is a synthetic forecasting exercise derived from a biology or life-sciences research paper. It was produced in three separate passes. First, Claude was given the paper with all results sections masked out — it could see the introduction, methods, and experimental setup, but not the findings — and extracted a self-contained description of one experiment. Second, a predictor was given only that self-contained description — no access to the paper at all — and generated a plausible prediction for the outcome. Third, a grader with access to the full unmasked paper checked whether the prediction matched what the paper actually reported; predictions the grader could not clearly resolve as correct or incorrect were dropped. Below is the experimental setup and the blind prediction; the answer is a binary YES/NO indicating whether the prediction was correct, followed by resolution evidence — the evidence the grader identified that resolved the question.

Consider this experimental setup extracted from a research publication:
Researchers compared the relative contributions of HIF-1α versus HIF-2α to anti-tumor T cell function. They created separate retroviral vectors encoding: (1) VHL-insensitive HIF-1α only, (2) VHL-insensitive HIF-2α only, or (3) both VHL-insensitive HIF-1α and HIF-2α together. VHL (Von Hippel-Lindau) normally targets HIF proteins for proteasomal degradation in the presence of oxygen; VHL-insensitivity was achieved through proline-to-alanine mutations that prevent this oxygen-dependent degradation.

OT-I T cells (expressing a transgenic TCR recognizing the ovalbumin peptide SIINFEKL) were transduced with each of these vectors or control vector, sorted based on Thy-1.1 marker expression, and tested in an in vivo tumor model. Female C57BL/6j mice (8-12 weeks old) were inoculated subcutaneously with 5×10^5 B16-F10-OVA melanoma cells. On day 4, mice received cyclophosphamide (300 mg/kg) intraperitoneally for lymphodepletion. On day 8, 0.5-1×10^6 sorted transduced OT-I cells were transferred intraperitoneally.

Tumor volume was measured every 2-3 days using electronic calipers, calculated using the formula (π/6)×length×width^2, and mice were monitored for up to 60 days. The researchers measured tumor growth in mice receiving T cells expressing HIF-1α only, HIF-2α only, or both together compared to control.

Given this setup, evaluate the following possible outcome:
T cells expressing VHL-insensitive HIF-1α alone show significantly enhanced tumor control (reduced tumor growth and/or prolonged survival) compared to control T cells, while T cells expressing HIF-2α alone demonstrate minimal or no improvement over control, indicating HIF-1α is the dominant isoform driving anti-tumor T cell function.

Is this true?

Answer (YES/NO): NO